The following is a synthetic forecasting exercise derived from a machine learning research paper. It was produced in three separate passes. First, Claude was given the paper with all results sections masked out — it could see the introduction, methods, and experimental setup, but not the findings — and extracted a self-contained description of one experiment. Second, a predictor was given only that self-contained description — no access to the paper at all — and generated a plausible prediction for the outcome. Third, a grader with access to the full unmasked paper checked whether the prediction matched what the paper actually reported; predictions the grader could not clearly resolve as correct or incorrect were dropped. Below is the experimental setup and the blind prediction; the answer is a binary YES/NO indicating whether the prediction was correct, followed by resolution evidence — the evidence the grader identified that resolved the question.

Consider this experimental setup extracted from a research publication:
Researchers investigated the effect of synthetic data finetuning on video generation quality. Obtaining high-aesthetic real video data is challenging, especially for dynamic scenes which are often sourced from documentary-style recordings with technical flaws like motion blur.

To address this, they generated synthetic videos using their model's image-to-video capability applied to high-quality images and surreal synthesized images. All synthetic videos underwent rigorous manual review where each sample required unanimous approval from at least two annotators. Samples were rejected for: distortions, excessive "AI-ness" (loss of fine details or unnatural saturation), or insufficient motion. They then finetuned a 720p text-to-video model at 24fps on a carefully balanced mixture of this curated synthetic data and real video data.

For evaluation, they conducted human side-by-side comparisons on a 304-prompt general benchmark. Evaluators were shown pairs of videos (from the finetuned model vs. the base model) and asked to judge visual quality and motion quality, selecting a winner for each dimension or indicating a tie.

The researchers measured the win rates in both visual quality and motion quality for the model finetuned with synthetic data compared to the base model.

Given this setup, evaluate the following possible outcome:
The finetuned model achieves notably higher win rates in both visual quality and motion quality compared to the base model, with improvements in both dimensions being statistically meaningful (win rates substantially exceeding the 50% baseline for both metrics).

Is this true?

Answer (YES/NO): NO